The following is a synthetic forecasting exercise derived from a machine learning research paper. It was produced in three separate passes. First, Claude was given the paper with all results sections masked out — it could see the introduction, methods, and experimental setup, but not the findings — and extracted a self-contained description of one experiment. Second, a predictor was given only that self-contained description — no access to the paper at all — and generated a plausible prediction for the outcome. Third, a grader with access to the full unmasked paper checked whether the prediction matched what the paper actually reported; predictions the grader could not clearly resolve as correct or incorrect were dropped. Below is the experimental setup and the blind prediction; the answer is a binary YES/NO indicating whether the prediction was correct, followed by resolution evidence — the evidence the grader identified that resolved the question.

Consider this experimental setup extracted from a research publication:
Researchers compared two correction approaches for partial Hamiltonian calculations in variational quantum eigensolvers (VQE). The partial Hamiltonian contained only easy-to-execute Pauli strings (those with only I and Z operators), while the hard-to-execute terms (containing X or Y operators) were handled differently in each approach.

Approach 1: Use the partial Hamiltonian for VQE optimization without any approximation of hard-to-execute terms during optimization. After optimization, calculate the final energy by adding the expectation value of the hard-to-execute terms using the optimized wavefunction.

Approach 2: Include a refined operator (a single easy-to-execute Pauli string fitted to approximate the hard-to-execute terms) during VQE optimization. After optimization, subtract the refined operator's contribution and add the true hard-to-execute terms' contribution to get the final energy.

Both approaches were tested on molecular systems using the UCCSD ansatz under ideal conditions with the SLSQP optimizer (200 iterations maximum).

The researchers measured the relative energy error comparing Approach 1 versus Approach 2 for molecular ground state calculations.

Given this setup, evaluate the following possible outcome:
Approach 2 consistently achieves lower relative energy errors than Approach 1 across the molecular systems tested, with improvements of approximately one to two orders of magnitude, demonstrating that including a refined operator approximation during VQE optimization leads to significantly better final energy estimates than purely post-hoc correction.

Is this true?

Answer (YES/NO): NO